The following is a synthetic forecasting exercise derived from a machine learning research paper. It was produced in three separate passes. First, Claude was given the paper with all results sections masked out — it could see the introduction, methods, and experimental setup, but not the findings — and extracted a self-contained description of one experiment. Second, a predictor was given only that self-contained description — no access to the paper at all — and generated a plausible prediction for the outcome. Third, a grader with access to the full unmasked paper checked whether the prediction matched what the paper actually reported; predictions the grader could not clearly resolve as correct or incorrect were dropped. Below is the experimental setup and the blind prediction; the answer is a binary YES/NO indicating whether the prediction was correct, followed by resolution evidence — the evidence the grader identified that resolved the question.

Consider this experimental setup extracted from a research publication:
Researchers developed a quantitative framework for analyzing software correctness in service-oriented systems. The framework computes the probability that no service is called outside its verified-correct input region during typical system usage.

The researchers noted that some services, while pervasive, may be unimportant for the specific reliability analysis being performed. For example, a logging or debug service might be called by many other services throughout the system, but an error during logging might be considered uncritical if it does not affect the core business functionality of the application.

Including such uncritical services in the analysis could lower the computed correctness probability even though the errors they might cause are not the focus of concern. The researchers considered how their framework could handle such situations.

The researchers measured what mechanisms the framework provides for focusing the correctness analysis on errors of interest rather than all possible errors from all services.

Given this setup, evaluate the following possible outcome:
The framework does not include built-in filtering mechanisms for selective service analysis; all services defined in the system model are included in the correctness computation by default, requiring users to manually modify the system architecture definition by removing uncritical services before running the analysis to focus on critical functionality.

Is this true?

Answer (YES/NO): NO